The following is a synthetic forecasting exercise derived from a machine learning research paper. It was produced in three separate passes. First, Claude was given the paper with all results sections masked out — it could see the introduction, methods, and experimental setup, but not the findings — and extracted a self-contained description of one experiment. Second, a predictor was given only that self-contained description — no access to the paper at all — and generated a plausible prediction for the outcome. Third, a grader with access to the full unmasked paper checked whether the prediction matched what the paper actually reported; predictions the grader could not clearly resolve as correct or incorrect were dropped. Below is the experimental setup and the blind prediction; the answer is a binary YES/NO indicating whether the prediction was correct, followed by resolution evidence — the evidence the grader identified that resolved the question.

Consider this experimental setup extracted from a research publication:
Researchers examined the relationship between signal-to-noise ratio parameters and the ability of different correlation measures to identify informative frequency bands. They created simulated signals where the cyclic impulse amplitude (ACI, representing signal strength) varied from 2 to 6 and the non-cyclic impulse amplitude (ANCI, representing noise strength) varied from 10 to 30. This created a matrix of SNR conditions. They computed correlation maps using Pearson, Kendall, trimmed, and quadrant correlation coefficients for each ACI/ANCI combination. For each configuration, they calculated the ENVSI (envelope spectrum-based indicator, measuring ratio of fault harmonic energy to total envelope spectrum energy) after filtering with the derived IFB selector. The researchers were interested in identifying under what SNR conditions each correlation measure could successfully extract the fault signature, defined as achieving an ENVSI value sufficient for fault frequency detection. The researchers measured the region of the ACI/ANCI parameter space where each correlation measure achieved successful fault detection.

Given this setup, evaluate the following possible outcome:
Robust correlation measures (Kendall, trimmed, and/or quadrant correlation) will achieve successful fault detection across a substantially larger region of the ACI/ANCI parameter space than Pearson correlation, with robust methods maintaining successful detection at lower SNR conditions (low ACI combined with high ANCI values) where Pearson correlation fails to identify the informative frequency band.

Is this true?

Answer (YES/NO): YES